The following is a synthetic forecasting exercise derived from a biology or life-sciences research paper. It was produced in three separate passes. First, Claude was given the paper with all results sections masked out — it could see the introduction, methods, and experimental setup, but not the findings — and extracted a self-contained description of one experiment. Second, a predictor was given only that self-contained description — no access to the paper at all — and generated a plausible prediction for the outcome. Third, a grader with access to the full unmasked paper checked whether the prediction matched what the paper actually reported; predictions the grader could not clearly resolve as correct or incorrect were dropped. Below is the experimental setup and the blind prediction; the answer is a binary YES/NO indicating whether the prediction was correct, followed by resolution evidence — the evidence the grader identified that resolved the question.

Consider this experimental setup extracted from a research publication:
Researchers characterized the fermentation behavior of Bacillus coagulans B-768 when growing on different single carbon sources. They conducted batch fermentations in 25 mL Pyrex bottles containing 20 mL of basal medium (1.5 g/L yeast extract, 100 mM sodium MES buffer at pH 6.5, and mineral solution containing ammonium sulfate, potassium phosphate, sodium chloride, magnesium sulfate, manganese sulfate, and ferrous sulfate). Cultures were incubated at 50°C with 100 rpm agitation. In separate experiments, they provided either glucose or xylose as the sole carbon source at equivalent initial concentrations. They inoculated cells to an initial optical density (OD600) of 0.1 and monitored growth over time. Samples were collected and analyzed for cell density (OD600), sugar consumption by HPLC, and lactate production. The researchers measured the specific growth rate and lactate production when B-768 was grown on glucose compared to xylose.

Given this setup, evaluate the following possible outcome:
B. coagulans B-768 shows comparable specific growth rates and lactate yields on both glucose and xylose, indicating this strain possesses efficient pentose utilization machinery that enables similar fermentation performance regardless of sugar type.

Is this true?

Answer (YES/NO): NO